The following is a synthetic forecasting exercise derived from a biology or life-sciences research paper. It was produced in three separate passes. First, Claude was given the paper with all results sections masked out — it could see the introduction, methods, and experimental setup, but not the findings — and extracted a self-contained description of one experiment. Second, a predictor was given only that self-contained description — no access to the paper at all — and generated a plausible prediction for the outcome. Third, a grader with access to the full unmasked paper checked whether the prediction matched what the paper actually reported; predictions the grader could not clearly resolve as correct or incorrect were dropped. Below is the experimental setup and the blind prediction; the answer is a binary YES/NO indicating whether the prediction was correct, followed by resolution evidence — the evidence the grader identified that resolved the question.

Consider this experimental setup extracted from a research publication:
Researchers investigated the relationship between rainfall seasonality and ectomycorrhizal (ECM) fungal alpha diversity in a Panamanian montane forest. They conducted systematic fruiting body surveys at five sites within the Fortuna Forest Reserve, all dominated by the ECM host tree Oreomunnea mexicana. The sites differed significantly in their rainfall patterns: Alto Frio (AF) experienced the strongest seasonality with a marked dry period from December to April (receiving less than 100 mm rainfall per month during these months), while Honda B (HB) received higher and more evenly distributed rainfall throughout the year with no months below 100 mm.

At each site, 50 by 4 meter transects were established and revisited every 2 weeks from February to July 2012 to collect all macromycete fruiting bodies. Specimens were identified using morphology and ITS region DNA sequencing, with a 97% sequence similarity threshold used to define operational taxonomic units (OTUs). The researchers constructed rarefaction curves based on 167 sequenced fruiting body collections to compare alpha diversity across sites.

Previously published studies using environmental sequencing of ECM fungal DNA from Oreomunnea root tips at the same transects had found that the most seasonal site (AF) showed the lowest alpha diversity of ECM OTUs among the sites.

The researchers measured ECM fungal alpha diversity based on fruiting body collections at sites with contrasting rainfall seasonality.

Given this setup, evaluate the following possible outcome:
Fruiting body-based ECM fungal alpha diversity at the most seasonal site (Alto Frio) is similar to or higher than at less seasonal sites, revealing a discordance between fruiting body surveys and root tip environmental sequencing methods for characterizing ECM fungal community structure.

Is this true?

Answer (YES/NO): YES